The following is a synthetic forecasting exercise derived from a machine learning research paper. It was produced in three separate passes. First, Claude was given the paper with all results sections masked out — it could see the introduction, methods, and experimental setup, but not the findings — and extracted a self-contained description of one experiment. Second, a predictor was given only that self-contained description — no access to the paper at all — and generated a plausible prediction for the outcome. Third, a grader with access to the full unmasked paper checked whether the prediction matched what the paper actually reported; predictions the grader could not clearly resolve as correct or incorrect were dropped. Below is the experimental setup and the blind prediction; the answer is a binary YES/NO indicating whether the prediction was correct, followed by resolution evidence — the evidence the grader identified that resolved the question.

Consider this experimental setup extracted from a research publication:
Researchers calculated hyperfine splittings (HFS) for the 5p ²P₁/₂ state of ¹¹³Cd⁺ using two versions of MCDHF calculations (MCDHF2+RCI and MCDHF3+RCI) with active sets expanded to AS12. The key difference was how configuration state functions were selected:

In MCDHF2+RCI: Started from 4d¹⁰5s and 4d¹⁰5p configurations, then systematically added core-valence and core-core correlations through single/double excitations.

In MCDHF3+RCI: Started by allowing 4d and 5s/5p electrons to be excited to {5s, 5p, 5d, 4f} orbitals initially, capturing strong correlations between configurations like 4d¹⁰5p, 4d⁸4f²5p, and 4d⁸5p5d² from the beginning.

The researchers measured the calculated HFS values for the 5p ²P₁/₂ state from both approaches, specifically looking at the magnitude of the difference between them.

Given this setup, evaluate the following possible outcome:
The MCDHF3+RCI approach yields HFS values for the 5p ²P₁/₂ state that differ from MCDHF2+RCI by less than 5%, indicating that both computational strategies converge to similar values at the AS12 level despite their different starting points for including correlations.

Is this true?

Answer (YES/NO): NO